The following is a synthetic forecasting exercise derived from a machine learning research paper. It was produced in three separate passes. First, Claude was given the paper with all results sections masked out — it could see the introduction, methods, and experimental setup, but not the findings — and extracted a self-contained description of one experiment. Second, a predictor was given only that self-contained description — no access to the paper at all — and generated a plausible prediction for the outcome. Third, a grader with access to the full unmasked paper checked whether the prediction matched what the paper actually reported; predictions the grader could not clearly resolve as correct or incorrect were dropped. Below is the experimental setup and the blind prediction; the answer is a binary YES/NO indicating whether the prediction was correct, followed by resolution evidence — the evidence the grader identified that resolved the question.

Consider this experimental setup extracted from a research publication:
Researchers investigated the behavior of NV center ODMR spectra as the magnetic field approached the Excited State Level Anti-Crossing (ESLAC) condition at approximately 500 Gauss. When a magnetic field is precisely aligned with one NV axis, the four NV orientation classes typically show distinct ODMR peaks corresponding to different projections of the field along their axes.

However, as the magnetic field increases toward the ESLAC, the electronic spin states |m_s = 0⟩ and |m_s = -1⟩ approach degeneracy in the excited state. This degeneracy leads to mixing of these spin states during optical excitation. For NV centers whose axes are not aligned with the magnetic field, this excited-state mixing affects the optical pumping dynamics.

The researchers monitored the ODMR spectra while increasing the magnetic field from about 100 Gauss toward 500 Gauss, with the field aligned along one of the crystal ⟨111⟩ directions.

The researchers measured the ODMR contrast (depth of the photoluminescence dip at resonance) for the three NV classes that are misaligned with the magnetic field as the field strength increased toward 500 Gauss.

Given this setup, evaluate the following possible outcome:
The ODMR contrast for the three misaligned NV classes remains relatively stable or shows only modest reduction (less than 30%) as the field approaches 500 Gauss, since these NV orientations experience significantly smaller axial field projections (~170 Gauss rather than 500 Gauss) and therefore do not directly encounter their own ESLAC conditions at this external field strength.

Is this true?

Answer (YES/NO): NO